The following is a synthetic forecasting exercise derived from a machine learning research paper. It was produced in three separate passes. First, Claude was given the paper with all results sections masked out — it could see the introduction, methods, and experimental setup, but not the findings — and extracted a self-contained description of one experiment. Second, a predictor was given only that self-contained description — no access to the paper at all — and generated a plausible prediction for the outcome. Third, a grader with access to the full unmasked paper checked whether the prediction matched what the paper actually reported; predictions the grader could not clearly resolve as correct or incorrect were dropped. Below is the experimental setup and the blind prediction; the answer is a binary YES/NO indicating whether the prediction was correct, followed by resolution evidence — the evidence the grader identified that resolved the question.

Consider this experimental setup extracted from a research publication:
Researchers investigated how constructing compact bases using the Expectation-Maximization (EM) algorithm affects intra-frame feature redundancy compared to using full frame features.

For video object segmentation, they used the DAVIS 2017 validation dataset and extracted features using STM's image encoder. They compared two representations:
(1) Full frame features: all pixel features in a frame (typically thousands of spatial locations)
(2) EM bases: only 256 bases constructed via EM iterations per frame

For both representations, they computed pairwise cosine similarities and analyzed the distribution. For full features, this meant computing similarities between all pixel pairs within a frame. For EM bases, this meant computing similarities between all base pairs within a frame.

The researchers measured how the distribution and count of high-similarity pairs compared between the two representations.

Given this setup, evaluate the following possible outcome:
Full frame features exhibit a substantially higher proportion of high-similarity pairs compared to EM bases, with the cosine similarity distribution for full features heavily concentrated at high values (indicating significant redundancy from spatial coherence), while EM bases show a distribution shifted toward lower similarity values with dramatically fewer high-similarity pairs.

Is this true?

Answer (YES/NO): NO